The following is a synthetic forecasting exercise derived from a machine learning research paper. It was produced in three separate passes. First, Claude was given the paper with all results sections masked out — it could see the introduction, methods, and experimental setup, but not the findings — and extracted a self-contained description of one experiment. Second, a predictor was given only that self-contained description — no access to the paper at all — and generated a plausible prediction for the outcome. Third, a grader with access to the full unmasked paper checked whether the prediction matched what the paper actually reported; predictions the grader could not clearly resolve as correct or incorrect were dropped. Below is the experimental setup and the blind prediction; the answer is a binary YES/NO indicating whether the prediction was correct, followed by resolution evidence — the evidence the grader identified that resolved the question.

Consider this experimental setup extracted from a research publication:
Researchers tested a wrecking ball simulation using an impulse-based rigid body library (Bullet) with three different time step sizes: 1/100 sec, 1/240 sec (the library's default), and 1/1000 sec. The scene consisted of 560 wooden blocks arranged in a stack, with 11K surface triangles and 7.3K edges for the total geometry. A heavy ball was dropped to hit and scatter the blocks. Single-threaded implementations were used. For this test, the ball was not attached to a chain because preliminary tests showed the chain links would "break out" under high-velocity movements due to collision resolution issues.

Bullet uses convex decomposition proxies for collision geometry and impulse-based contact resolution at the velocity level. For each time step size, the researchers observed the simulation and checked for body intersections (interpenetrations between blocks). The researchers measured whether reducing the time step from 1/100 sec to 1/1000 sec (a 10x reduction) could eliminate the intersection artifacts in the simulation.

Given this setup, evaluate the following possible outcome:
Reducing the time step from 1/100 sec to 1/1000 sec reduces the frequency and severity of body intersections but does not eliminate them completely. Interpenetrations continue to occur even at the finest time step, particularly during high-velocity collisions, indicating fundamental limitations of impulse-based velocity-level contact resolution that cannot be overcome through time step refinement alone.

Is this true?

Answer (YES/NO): YES